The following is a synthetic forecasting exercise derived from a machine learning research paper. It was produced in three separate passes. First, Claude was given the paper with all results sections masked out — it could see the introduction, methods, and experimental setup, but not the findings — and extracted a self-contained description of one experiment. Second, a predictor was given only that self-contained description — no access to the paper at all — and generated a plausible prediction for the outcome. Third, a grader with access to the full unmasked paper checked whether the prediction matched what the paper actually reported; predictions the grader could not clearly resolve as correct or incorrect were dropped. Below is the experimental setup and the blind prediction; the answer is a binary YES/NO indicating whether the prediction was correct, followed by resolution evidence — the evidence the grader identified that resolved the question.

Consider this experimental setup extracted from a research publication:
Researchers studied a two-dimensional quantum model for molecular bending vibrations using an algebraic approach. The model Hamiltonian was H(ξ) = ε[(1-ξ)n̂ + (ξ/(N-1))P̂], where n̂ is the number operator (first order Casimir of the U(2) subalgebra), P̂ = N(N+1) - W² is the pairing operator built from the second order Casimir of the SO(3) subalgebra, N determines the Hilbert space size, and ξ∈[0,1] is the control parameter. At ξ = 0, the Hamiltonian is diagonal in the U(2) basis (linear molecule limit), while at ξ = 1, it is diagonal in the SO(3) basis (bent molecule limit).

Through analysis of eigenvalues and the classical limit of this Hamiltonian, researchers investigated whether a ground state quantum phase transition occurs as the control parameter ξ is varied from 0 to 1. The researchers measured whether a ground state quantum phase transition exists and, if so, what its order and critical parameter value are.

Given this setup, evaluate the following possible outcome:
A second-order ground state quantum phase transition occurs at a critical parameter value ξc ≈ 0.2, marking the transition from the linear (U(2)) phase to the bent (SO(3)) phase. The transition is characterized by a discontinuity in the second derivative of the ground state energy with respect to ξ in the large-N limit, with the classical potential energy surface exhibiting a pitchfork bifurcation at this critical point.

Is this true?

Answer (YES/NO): YES